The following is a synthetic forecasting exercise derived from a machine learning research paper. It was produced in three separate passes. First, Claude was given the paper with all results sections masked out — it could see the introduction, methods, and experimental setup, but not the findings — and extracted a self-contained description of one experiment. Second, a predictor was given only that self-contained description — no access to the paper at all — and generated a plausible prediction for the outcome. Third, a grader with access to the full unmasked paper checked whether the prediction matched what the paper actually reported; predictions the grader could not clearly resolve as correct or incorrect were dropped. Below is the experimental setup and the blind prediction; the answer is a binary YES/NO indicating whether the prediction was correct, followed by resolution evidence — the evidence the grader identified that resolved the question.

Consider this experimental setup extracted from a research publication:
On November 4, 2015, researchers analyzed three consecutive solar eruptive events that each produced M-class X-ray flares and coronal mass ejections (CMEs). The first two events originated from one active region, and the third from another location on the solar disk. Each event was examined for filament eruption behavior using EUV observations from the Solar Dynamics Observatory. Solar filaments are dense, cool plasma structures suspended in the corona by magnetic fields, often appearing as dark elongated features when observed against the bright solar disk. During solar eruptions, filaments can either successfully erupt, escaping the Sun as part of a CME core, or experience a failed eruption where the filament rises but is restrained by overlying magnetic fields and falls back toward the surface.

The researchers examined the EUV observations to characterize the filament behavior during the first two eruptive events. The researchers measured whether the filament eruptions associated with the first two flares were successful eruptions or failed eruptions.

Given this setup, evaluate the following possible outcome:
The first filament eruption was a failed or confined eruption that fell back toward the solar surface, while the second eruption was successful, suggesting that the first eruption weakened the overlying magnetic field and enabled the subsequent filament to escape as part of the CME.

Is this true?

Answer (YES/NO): NO